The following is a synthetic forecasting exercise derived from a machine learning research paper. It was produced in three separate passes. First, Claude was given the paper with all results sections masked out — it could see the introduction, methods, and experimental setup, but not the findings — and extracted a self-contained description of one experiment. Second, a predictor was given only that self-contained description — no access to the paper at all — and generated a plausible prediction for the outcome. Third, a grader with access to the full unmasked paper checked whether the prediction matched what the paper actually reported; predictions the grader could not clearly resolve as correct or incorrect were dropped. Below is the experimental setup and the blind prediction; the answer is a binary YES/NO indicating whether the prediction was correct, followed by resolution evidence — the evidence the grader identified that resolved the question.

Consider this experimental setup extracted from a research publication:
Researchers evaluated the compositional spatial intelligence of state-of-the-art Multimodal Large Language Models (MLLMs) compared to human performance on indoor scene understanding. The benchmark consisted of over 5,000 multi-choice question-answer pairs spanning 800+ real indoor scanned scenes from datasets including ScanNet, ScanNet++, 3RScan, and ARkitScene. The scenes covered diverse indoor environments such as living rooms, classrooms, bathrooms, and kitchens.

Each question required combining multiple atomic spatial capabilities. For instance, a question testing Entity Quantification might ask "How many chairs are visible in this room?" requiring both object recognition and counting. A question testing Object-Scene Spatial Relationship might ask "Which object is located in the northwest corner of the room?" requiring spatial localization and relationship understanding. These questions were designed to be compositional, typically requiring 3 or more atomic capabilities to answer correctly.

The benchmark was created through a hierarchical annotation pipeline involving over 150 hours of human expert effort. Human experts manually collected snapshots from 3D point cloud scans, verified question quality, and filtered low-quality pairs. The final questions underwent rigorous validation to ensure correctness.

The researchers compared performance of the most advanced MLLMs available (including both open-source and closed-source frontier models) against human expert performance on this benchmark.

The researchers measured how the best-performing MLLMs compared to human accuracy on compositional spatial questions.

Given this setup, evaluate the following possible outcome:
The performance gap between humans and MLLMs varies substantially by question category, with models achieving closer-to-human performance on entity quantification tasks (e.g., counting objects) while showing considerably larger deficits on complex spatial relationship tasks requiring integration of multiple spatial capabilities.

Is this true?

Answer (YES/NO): NO